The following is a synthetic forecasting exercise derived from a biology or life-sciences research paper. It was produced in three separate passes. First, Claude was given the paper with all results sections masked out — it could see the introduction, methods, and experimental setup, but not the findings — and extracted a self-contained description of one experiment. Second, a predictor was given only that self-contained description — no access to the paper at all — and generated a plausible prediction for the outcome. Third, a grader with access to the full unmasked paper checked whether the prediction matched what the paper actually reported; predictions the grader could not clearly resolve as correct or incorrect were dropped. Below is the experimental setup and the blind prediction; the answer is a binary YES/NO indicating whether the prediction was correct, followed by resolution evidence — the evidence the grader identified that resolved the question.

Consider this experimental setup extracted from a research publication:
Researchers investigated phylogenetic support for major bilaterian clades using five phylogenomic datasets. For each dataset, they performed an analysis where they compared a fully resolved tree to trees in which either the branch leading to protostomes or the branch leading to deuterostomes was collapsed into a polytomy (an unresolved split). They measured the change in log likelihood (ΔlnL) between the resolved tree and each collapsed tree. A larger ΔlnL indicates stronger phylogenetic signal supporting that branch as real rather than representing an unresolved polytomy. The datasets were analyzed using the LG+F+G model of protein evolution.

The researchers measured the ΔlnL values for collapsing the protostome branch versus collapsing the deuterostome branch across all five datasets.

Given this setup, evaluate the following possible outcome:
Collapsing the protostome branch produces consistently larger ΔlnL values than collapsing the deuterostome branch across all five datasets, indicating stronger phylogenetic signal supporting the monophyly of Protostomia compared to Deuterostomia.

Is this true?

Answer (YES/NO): YES